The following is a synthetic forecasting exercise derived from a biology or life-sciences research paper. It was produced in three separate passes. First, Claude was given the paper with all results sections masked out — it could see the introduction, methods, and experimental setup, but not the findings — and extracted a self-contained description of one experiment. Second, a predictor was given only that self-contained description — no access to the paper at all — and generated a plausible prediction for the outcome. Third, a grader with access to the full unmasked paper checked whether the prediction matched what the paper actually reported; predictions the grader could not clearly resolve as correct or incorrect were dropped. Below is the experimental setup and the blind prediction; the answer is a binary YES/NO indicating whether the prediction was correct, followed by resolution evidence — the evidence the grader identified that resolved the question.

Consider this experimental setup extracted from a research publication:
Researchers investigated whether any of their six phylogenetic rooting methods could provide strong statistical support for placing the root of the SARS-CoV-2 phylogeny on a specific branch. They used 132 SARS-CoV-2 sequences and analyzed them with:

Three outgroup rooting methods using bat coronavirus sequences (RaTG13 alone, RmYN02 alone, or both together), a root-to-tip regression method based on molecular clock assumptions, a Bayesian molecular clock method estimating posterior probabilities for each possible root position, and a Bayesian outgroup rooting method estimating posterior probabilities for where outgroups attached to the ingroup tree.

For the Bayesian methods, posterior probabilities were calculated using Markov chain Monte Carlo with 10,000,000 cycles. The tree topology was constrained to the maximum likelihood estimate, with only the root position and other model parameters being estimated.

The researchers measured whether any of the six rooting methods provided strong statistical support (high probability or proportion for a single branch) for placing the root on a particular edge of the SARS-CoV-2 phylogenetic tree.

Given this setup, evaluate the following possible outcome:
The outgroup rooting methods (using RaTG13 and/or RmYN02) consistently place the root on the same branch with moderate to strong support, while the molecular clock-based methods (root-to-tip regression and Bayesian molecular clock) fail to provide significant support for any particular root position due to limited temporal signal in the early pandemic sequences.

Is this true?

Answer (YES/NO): NO